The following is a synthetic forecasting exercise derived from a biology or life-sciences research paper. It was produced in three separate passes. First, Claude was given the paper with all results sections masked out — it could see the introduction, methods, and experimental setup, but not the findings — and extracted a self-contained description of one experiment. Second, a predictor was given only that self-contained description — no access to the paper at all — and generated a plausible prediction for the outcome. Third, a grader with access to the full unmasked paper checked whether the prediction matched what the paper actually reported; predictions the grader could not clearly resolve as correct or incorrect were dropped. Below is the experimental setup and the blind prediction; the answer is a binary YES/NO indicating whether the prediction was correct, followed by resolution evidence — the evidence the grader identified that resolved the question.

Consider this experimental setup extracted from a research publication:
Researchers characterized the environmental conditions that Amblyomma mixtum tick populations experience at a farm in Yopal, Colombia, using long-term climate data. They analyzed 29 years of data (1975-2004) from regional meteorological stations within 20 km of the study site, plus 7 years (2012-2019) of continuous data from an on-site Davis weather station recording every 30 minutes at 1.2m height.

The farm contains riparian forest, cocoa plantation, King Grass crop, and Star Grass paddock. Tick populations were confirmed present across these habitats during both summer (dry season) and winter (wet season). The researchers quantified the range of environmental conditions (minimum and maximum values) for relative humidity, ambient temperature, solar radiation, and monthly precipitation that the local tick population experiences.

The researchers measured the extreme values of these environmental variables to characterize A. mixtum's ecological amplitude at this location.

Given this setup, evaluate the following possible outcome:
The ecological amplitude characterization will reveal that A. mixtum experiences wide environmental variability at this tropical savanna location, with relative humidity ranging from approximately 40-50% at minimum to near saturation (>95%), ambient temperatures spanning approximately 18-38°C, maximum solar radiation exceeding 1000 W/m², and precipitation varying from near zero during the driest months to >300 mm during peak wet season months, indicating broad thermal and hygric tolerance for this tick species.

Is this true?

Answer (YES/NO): NO